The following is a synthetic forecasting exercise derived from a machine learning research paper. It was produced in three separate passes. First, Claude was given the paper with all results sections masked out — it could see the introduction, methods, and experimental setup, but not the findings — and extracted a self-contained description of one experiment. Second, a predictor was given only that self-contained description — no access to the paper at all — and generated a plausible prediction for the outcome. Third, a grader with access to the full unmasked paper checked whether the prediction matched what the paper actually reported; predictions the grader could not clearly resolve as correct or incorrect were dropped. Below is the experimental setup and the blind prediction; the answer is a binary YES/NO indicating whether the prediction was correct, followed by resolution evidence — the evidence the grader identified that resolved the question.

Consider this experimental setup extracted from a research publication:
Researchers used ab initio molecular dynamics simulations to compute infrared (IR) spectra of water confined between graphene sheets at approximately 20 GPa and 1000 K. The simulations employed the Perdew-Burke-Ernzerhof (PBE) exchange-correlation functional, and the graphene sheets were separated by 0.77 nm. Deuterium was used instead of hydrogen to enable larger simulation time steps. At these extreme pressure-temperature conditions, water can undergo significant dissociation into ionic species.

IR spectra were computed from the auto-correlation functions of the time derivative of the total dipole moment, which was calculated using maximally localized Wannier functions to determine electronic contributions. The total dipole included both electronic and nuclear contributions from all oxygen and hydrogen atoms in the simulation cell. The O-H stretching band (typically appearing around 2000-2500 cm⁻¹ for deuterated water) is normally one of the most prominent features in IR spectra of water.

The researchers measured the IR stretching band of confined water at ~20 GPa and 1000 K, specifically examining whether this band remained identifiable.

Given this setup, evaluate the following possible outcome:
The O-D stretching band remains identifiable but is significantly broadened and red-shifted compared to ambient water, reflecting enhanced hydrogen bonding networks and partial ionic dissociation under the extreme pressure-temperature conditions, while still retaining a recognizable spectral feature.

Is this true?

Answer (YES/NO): NO